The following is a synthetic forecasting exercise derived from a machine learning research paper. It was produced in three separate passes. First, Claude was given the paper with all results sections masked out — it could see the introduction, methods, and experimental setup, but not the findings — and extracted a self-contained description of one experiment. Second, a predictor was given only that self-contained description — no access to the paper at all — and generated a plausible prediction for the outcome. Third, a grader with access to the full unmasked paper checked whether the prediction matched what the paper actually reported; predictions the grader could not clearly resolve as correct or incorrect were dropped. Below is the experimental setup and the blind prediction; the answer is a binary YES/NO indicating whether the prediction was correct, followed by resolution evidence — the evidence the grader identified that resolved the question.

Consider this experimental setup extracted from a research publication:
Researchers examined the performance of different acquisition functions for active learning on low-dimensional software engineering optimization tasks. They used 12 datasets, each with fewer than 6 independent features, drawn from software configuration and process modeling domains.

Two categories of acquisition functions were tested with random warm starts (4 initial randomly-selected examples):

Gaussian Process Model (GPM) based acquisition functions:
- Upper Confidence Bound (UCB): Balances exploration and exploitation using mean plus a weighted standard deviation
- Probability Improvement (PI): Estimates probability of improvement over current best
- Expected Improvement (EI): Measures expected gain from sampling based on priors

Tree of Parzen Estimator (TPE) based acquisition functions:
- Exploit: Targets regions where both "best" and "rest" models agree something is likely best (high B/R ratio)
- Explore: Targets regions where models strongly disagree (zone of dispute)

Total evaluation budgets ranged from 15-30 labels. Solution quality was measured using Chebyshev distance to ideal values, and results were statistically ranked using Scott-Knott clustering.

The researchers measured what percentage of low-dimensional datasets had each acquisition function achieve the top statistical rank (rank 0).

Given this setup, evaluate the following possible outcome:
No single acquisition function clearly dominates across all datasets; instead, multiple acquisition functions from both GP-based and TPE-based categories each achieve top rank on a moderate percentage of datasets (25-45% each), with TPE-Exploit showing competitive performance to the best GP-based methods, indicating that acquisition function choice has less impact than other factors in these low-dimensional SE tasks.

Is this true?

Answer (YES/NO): NO